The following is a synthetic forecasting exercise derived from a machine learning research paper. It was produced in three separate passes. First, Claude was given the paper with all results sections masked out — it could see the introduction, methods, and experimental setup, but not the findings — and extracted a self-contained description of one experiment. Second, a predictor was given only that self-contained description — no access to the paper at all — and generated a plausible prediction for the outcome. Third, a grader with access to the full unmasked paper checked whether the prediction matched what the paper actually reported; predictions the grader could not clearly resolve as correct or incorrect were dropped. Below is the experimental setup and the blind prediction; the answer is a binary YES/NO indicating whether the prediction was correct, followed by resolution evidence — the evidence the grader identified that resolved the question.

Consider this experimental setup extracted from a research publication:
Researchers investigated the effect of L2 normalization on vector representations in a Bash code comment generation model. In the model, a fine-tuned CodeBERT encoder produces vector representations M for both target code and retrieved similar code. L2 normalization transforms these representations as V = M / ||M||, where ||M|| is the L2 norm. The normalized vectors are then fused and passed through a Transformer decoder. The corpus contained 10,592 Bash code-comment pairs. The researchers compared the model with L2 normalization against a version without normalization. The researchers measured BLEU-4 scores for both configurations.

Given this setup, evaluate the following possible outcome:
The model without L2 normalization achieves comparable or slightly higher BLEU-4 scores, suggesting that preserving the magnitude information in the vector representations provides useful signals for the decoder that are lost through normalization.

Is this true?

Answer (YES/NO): NO